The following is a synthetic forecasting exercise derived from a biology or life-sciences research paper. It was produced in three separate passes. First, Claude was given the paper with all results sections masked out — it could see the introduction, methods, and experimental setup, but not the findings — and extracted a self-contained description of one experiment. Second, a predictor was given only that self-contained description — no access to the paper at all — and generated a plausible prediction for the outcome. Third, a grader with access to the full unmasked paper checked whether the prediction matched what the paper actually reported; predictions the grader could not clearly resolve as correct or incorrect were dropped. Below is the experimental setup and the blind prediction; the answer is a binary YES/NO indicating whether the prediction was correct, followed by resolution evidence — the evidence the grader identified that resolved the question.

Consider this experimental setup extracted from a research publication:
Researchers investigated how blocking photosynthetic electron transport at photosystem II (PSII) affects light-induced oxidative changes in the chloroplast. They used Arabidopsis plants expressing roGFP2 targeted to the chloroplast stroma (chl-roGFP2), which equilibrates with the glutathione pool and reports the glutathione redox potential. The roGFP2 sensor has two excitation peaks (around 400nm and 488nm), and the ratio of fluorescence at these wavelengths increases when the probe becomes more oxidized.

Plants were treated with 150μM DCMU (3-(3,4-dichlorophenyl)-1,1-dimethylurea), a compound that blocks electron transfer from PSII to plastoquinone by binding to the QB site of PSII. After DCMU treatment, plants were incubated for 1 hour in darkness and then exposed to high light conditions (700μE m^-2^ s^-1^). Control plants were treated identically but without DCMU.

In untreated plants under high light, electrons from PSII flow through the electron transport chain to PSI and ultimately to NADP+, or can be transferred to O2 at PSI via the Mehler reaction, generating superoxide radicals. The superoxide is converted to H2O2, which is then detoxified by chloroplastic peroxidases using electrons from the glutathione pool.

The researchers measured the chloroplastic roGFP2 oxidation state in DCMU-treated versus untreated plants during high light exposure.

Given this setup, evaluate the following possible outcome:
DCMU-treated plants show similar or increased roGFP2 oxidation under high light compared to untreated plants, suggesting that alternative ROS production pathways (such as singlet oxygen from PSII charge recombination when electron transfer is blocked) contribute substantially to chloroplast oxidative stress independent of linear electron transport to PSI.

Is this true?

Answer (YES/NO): NO